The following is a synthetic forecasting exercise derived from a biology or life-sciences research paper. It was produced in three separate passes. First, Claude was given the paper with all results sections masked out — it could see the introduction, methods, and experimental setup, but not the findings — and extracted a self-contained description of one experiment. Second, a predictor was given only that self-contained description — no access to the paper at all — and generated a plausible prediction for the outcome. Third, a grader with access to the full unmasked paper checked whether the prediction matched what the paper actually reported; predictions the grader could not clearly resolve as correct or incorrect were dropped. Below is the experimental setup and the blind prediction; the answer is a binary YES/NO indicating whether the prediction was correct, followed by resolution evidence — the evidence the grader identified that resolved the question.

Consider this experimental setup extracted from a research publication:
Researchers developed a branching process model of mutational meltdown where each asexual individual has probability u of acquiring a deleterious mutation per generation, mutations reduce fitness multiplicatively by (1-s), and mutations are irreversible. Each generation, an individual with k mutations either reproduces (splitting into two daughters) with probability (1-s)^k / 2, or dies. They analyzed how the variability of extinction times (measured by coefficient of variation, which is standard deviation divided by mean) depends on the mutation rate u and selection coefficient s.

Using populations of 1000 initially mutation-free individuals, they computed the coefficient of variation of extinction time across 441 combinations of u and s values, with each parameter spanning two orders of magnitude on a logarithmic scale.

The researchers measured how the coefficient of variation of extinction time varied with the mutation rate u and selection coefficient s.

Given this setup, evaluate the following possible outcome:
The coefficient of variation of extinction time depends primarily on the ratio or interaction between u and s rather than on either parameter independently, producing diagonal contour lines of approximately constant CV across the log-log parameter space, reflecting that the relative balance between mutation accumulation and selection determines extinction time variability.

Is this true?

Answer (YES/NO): NO